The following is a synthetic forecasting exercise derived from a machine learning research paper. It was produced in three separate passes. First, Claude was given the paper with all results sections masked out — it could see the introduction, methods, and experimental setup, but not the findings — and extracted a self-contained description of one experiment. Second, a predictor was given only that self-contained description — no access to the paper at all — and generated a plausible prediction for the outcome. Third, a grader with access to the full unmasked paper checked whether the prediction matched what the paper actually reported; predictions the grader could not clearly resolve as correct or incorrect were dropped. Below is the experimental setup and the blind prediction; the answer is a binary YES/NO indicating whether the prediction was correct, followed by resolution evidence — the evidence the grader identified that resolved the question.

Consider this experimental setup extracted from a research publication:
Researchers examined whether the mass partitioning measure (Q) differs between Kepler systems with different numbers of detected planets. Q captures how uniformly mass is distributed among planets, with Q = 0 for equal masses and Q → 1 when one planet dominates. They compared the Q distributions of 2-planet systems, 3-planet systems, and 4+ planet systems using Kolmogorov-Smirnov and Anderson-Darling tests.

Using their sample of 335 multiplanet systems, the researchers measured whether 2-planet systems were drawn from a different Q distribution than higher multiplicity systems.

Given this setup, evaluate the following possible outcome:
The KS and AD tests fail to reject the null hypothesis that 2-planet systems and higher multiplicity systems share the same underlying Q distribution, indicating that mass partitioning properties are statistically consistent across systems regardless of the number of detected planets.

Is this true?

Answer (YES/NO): NO